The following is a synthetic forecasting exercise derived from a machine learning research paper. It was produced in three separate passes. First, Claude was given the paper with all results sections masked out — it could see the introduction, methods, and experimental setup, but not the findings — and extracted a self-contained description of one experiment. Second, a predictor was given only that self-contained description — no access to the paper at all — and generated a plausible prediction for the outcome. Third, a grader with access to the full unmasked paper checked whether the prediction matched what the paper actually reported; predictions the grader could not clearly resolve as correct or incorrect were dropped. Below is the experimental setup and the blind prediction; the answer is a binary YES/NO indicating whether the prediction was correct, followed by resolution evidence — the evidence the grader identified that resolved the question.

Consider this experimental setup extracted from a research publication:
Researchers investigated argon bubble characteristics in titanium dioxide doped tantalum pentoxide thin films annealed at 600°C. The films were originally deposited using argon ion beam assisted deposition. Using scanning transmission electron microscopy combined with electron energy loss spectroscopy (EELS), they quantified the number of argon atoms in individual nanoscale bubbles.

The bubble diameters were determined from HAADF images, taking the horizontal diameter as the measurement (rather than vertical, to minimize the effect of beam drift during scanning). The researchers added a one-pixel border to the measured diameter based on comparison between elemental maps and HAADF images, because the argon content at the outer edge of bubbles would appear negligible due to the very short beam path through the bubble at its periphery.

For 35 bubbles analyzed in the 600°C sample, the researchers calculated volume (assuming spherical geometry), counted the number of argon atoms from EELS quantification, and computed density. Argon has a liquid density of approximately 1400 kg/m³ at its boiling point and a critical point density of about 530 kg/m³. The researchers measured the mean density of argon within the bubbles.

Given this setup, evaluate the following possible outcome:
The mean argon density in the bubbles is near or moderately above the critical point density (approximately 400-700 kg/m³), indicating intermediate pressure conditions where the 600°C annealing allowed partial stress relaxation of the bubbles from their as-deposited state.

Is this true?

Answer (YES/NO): NO